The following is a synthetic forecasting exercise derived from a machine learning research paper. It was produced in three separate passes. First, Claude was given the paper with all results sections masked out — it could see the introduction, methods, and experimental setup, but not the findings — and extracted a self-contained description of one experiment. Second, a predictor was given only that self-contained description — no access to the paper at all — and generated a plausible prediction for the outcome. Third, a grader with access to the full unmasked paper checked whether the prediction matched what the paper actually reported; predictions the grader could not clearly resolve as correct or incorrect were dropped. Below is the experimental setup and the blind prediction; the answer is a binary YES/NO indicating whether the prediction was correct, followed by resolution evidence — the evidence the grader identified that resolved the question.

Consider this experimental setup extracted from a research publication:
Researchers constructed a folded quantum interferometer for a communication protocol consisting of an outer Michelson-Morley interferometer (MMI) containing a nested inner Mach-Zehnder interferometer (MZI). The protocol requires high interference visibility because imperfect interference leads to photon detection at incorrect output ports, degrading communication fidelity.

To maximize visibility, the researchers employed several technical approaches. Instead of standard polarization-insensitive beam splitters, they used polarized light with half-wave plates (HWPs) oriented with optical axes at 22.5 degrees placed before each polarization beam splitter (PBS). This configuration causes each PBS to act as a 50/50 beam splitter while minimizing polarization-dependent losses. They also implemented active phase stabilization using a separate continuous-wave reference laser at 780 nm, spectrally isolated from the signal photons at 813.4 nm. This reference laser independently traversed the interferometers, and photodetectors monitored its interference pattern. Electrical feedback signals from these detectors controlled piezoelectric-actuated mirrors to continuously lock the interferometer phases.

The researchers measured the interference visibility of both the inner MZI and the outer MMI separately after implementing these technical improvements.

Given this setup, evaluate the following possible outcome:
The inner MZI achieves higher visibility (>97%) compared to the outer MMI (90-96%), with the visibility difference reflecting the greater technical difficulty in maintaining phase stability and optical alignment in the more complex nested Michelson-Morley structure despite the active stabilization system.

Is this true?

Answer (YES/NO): NO